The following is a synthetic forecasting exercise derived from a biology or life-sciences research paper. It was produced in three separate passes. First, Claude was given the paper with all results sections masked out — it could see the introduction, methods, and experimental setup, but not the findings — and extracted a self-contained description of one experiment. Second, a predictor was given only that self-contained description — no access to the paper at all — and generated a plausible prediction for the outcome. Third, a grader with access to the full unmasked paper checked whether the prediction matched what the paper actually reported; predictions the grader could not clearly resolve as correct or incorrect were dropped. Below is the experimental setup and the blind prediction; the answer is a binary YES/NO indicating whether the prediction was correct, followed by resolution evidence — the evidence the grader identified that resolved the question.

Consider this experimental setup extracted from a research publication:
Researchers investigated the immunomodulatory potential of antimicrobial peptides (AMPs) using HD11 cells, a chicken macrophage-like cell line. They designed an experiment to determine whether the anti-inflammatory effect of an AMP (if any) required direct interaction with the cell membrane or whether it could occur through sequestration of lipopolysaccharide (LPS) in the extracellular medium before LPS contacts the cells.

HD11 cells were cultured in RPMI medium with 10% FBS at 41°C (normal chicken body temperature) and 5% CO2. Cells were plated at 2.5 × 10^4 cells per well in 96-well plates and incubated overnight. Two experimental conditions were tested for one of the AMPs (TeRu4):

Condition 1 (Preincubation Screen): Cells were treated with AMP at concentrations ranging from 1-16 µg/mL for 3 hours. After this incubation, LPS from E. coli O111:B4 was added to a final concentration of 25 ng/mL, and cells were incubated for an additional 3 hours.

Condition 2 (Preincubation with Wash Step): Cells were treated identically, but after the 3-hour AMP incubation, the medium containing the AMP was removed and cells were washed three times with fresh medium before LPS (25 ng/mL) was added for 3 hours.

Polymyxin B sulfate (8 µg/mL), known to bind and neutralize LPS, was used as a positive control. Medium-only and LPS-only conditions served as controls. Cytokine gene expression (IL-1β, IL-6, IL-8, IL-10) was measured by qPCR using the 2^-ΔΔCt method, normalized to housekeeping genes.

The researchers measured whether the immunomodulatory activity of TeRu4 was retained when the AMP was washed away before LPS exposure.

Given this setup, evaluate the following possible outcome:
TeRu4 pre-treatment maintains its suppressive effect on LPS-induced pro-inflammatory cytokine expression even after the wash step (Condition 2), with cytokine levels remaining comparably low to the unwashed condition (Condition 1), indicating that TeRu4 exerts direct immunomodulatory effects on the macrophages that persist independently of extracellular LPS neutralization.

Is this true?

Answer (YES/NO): NO